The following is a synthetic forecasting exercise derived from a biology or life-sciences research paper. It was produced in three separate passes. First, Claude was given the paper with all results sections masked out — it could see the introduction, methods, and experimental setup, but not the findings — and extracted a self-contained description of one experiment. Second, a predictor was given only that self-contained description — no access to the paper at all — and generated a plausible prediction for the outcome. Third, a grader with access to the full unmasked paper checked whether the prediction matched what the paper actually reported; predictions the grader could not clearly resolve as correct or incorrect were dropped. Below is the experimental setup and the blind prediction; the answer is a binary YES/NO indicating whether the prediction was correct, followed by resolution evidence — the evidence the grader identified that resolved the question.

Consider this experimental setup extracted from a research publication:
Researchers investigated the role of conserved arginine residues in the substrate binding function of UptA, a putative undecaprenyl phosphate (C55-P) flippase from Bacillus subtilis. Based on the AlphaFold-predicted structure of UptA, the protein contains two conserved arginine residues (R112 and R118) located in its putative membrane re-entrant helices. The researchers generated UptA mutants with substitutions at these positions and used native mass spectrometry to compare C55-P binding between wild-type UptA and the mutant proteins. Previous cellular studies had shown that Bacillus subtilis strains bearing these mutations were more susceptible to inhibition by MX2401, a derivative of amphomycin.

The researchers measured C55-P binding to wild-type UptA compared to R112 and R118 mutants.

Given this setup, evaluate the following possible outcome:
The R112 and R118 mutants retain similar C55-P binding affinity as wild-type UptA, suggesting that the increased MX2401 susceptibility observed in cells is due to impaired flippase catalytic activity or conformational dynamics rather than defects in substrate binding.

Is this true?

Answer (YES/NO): NO